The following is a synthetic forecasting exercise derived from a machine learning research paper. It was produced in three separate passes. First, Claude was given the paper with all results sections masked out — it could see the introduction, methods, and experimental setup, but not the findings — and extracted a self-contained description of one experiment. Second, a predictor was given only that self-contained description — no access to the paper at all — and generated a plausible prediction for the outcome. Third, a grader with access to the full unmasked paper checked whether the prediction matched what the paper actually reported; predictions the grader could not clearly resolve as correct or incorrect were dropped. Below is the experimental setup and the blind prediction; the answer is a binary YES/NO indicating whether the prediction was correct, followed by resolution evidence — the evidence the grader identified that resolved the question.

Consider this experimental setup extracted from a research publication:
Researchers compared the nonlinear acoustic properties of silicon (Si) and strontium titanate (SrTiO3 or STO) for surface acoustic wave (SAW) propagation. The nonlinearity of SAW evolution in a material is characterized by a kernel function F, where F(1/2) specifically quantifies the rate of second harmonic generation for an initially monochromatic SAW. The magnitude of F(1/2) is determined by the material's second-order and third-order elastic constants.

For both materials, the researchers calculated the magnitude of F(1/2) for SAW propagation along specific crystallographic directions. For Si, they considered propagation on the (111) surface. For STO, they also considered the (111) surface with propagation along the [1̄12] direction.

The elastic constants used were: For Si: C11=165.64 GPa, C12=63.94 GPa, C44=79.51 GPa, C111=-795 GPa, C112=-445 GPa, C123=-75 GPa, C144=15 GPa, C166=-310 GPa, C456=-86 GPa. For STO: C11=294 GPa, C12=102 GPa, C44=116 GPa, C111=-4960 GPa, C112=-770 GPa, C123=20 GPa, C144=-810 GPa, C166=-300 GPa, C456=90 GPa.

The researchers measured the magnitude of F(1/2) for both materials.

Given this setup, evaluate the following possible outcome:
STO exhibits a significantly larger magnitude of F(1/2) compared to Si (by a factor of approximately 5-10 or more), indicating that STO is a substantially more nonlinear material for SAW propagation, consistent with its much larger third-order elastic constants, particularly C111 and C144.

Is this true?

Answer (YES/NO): NO